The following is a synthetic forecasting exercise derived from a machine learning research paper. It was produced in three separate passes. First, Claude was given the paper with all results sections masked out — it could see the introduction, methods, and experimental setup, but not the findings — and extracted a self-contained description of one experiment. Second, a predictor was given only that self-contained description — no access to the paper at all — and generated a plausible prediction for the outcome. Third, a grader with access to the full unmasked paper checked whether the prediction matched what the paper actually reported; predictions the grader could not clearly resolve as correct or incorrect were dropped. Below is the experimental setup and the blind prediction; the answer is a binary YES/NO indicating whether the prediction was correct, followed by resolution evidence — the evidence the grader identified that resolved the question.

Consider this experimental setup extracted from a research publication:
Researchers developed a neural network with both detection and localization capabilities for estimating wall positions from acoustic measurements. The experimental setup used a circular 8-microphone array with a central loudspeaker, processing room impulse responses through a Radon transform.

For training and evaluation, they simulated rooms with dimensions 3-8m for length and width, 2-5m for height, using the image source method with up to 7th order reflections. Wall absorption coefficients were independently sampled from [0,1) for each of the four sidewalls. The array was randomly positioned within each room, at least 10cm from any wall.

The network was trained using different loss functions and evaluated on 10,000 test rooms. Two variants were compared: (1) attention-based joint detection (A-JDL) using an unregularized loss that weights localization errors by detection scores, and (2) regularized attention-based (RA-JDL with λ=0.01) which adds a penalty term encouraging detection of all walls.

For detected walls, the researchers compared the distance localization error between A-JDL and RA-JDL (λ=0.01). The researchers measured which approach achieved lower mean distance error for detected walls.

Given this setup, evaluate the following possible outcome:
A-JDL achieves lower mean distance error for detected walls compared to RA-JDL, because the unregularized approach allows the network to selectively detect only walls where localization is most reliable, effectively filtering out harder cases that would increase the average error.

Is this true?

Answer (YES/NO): NO